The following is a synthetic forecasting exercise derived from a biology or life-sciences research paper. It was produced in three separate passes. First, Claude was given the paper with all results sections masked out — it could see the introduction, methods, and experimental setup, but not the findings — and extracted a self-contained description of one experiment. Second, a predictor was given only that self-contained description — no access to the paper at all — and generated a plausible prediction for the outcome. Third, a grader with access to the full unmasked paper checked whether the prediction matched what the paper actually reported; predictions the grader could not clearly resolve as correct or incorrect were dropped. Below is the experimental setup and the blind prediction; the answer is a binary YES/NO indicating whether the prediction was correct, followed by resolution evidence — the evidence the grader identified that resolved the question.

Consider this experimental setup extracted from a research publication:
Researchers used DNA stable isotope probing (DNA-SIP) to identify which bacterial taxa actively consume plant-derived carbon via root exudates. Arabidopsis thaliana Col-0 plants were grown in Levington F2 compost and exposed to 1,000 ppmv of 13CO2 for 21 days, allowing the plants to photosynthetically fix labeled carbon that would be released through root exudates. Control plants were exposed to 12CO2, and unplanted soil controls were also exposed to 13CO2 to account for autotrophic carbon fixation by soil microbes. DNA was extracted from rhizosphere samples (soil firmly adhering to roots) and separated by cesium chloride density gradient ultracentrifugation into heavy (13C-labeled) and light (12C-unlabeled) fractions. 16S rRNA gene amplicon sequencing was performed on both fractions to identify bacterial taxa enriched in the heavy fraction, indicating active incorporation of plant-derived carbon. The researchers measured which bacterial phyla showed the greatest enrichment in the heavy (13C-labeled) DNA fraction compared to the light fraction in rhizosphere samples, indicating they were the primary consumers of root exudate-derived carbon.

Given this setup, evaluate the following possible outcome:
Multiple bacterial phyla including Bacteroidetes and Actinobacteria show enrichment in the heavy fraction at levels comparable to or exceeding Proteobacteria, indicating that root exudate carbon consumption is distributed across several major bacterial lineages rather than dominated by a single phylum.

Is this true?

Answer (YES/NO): NO